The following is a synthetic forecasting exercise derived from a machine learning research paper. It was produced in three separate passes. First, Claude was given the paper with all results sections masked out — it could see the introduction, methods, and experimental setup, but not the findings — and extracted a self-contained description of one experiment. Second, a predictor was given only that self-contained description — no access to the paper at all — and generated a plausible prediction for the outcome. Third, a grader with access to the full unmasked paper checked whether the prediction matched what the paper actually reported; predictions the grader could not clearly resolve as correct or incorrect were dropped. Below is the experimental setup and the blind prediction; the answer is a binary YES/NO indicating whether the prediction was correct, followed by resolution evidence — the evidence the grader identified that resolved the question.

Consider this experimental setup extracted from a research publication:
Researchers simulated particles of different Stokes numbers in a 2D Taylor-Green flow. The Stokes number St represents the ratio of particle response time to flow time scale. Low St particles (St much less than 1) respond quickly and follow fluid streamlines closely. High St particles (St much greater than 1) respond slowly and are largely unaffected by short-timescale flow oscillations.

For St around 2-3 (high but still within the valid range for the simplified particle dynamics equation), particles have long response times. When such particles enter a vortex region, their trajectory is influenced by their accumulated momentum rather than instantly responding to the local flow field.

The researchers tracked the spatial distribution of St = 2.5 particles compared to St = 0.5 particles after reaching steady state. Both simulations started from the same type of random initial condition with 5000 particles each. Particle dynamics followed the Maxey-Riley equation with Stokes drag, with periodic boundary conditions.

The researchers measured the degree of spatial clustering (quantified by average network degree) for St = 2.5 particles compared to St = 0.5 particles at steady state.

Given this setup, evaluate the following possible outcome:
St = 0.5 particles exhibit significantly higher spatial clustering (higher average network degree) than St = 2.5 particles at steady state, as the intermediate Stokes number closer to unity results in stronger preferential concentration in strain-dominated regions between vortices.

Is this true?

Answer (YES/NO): YES